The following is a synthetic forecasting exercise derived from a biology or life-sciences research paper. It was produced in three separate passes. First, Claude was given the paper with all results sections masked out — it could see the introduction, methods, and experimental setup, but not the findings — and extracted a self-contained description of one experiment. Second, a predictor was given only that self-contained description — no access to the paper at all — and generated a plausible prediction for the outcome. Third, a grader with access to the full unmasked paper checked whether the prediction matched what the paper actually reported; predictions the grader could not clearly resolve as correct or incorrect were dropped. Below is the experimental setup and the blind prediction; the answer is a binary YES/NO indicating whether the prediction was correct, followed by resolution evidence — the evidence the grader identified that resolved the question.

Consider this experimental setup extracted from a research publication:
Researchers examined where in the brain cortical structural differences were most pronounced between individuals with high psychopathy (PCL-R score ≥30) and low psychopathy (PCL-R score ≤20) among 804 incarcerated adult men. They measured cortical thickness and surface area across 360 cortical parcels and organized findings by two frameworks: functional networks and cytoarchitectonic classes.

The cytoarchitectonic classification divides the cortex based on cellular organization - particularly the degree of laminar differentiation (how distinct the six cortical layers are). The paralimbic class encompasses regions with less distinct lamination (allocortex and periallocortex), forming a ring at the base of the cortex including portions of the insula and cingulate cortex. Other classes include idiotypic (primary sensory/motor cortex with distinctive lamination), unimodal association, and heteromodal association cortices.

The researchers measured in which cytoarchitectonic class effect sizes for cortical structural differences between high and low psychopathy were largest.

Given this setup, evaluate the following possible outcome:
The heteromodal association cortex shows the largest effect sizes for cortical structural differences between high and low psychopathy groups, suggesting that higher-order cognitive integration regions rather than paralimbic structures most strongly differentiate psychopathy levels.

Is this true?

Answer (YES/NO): NO